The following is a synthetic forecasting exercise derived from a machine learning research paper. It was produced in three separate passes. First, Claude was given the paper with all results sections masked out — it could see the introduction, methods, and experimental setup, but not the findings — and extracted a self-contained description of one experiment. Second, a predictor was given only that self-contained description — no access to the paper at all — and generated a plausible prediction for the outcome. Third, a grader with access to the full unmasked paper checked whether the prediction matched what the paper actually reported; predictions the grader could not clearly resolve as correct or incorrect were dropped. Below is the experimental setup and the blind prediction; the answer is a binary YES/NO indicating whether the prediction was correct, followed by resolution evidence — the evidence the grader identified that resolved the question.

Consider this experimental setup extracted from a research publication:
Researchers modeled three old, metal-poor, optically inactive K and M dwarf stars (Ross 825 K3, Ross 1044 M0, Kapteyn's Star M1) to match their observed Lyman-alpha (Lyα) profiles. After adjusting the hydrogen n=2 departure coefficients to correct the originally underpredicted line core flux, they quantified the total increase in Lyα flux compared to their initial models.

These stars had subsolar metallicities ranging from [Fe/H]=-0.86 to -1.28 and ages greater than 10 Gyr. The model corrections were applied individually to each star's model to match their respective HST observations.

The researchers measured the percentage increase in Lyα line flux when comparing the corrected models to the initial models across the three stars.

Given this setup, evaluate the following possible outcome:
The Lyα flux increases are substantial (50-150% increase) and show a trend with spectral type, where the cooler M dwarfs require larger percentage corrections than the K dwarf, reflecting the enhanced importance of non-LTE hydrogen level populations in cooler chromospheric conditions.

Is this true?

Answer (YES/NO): NO